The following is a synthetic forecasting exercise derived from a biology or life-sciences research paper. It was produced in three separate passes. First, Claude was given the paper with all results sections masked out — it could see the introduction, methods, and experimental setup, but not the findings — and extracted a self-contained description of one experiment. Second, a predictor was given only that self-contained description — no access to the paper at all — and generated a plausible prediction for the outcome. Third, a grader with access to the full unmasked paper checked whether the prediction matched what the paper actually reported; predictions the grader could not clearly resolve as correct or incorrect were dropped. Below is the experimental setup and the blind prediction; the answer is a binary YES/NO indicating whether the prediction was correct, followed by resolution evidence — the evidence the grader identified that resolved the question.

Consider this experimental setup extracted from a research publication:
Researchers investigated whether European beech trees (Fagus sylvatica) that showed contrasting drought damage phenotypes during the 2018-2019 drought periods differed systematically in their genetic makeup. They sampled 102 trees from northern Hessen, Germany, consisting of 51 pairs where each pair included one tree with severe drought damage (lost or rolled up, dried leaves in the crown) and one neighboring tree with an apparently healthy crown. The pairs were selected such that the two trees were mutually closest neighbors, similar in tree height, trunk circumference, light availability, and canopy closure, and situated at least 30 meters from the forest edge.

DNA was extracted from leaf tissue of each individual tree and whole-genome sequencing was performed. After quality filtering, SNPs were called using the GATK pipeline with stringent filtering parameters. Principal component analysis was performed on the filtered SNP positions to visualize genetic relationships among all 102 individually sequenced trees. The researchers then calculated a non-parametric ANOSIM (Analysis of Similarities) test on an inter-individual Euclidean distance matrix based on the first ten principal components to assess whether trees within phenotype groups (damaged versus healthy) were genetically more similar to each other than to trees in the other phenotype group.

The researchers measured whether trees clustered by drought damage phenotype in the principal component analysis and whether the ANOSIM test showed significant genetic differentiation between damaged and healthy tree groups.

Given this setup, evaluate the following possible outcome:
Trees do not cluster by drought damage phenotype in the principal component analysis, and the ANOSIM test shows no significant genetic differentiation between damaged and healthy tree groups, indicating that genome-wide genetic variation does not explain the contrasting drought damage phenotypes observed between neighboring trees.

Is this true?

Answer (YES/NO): YES